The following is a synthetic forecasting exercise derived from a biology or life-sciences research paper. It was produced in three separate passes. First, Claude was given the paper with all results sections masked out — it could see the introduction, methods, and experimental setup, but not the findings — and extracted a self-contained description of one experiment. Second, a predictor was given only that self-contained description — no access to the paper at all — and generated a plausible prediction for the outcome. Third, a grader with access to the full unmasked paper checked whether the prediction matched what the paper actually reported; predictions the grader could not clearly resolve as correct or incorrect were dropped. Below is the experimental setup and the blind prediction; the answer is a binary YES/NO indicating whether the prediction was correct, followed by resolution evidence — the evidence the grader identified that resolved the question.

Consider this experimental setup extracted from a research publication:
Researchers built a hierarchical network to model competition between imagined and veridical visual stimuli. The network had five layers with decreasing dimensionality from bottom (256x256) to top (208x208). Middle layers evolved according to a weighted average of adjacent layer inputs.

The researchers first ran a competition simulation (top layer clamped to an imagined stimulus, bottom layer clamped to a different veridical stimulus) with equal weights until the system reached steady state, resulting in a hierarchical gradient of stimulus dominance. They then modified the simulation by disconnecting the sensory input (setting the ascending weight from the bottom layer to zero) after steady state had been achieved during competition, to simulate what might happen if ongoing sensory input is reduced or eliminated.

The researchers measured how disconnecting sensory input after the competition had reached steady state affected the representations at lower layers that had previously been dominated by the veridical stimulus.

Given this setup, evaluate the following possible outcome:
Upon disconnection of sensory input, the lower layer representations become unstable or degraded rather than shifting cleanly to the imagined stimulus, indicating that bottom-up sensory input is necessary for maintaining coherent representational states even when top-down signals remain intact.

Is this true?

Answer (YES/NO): NO